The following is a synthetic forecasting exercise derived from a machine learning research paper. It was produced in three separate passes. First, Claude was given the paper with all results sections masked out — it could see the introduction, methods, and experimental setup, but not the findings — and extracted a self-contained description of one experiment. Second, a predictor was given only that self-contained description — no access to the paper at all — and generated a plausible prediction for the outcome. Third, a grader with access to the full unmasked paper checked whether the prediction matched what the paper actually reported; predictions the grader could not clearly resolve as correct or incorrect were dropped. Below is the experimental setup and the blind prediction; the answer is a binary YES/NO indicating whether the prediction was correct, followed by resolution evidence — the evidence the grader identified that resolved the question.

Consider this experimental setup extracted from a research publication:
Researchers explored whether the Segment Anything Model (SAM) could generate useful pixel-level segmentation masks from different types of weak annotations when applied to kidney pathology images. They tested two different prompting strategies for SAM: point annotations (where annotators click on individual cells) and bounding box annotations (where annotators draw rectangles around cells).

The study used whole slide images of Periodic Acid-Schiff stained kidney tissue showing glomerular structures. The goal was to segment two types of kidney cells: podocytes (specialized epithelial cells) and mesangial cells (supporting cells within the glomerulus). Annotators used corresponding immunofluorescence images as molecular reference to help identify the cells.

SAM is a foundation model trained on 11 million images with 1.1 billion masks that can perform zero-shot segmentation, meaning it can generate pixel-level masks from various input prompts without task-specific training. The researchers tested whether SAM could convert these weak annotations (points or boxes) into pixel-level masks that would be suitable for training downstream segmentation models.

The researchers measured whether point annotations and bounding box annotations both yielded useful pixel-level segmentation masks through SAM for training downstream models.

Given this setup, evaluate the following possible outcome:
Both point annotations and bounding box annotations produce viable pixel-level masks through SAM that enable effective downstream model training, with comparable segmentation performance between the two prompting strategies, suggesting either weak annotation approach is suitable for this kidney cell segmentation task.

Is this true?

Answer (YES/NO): NO